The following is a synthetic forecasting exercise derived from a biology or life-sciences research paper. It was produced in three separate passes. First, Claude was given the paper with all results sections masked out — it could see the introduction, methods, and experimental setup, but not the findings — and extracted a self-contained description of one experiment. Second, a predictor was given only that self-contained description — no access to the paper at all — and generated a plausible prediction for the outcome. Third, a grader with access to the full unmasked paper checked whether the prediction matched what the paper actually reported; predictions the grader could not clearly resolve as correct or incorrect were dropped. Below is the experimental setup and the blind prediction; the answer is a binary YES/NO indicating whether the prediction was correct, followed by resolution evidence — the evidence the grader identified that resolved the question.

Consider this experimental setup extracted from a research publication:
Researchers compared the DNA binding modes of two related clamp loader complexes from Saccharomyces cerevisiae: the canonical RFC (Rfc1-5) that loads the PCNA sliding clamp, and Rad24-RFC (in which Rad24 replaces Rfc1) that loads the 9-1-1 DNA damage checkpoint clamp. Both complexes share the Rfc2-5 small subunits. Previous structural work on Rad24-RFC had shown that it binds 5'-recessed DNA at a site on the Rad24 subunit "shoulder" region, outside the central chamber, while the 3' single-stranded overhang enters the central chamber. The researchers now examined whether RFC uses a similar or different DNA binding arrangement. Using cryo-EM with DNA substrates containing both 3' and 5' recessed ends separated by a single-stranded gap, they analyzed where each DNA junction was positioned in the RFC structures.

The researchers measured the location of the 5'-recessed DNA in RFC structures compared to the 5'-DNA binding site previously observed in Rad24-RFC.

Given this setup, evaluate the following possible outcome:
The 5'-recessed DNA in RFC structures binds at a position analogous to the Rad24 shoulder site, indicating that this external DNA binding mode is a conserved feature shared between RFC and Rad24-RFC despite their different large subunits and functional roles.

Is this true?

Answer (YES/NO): YES